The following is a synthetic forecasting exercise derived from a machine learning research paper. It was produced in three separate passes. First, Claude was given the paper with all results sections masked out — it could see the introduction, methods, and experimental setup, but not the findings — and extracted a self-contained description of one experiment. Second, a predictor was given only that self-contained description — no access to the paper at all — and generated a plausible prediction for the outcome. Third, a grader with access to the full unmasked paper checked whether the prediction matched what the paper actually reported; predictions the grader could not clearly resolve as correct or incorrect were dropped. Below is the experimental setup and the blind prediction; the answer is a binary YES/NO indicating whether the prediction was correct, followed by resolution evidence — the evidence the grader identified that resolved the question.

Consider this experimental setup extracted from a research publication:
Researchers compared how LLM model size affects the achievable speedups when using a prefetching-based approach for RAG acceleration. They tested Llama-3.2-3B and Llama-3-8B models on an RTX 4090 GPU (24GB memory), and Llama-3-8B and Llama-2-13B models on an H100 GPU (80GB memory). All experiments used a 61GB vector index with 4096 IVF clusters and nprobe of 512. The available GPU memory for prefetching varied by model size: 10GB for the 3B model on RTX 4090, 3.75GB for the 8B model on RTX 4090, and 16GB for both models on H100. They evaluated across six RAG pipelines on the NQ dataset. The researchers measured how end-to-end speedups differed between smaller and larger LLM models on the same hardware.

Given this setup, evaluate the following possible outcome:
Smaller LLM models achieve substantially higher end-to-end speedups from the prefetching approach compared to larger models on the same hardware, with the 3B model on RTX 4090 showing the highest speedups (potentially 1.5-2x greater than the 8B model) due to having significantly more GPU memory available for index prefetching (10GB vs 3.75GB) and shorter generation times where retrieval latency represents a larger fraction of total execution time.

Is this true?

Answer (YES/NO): YES